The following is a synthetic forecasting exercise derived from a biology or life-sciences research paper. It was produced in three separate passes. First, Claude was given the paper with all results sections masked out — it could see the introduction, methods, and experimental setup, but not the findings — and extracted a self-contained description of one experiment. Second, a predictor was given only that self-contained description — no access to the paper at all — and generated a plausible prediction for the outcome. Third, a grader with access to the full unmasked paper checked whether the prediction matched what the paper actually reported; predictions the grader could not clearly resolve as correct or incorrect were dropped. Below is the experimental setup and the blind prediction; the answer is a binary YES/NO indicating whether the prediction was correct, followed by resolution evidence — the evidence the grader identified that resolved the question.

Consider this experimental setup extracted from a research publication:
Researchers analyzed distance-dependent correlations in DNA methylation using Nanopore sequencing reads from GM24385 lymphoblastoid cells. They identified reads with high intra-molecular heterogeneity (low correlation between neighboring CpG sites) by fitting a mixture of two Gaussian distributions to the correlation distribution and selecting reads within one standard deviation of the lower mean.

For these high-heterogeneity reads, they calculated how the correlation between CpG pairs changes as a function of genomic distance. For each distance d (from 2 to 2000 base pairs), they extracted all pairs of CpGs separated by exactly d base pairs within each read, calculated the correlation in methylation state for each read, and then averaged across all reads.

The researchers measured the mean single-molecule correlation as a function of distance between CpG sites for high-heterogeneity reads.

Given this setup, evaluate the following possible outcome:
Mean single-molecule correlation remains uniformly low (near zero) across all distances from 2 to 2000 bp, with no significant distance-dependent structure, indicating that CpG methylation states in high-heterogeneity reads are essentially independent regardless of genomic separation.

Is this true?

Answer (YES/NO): NO